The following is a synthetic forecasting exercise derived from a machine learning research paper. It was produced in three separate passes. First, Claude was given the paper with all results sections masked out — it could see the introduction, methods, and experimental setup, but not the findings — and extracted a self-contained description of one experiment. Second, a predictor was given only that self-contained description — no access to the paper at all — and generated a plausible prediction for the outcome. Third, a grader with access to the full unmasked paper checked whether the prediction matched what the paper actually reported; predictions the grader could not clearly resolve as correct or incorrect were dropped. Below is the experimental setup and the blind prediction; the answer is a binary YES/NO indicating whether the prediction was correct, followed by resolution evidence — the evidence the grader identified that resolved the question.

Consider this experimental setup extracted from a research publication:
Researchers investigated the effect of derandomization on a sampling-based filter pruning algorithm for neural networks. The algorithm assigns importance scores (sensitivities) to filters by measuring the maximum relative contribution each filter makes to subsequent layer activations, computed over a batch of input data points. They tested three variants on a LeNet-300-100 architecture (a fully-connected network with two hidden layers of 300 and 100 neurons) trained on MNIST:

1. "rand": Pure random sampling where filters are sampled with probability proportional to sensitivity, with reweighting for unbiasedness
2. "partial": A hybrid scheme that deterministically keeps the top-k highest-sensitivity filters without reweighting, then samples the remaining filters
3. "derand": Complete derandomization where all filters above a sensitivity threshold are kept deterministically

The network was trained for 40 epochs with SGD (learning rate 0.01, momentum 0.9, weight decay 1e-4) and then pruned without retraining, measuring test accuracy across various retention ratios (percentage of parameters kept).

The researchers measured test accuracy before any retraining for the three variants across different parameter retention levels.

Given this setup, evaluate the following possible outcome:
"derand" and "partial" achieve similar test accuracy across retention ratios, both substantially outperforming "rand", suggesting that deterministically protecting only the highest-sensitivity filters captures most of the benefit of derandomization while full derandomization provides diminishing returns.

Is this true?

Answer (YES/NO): NO